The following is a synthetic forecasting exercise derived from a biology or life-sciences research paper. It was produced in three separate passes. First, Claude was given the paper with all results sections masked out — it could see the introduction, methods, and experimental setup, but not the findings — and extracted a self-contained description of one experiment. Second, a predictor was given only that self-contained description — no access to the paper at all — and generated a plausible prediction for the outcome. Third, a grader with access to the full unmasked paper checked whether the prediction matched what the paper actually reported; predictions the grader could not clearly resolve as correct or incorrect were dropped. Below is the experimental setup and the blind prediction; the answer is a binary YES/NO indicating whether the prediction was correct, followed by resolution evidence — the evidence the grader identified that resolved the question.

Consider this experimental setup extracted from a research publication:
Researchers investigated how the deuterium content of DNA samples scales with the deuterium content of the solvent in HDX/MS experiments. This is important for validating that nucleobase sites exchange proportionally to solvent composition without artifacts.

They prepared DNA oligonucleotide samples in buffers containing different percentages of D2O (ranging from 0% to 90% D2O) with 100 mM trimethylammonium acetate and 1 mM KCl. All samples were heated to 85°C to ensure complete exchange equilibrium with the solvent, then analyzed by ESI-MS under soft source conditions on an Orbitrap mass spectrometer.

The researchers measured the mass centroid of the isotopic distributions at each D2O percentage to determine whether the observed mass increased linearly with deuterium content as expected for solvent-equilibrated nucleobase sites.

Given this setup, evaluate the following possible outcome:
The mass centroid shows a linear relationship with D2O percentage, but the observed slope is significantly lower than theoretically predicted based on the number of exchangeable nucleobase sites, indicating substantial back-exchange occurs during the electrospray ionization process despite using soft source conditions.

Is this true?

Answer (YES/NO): NO